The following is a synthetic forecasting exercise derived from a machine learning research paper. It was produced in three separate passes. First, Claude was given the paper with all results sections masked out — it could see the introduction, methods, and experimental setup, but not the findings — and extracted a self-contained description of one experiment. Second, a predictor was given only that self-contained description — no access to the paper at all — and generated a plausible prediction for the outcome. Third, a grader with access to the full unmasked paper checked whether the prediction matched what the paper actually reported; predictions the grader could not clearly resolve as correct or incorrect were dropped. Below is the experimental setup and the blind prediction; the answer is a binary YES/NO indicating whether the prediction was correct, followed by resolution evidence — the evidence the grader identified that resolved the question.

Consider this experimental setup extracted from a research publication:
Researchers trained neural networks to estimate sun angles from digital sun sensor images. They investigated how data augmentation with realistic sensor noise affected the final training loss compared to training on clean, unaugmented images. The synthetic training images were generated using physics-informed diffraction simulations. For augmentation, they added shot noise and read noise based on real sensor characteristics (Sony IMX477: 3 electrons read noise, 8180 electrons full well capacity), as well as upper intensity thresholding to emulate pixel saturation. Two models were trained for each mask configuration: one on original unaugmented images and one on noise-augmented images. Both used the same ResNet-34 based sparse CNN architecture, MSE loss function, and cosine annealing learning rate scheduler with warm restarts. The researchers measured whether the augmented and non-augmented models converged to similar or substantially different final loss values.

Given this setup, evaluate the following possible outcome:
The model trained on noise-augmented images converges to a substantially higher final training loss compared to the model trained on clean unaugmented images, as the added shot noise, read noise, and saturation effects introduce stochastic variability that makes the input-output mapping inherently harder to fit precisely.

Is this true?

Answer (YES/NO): NO